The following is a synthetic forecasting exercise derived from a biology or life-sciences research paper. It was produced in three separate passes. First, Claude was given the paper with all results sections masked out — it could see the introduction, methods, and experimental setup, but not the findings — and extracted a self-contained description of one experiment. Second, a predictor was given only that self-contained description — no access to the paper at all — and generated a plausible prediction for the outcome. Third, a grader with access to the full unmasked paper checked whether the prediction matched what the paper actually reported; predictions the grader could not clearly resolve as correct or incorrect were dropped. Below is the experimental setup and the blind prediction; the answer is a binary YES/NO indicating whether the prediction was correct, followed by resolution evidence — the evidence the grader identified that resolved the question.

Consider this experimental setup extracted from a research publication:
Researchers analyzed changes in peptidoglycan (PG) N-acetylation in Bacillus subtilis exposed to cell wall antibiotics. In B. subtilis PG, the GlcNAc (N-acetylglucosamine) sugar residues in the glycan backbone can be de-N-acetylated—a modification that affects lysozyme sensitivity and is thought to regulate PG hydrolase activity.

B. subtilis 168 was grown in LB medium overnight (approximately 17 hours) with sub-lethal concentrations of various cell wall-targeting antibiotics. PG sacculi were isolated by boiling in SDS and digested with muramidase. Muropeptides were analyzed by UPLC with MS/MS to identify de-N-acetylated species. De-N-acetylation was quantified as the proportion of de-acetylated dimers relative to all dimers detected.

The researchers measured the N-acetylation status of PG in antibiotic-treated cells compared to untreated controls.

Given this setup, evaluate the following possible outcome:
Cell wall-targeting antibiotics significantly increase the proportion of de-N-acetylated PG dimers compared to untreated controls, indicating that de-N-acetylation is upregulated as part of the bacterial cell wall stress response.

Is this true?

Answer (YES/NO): NO